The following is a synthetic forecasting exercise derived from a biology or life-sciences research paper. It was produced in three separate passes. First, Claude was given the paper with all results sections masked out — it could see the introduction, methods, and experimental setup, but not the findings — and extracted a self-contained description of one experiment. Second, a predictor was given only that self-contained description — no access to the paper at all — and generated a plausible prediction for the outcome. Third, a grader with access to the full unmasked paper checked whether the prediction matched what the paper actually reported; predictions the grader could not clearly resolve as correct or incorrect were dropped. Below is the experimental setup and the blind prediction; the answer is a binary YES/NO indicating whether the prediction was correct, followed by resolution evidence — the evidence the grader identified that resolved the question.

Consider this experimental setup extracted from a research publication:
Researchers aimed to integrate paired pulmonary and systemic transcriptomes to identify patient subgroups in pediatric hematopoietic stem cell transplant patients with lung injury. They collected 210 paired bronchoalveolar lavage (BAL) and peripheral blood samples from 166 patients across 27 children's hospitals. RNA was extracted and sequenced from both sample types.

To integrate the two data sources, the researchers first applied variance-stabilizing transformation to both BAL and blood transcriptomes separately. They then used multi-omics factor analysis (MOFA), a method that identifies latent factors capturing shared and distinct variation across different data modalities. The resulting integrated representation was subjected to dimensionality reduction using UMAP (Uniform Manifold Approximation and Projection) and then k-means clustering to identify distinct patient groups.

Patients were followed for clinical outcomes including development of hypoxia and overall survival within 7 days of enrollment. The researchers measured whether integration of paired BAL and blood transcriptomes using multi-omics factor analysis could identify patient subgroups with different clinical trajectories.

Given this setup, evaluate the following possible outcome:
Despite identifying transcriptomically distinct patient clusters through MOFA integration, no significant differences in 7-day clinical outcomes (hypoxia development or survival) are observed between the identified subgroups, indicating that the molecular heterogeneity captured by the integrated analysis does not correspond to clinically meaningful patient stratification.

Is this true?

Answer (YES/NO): NO